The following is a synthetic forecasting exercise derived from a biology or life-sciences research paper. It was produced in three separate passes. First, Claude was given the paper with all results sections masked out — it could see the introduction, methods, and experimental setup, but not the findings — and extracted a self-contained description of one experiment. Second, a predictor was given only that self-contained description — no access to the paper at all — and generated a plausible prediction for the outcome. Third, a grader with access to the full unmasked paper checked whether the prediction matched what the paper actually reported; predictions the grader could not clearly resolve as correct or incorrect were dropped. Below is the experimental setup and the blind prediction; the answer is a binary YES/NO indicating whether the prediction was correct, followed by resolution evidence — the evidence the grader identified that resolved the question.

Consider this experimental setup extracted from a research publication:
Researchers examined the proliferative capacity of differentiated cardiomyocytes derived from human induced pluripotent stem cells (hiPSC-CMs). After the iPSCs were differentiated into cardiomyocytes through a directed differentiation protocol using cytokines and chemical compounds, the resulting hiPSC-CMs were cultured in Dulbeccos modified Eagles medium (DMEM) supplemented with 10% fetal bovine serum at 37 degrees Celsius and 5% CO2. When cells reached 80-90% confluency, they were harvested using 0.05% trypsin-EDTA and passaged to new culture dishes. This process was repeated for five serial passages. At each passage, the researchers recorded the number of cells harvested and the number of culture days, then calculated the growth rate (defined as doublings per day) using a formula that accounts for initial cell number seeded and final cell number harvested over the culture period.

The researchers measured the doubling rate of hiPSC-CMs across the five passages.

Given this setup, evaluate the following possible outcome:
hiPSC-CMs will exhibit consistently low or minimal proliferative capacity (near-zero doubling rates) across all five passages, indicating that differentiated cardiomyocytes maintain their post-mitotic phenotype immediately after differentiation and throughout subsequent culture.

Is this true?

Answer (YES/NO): NO